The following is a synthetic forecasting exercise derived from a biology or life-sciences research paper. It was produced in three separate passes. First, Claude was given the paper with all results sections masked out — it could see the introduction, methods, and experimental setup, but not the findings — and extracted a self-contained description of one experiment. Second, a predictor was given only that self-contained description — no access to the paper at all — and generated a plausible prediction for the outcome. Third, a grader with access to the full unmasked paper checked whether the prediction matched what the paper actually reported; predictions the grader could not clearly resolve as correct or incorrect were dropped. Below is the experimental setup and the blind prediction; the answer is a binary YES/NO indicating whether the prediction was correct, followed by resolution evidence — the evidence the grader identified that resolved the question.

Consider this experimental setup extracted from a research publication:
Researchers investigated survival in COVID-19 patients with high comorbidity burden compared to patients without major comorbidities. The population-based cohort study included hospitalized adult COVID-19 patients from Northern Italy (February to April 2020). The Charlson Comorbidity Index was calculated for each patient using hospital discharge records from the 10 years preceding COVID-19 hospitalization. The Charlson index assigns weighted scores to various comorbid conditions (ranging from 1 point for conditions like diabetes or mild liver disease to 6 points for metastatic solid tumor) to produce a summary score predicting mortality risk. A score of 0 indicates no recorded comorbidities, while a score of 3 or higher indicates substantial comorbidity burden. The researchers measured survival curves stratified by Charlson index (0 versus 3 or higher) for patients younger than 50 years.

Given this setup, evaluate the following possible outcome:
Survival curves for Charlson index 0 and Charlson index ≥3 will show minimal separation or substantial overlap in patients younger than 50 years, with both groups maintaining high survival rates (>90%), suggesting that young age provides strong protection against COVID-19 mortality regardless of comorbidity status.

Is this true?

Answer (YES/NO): NO